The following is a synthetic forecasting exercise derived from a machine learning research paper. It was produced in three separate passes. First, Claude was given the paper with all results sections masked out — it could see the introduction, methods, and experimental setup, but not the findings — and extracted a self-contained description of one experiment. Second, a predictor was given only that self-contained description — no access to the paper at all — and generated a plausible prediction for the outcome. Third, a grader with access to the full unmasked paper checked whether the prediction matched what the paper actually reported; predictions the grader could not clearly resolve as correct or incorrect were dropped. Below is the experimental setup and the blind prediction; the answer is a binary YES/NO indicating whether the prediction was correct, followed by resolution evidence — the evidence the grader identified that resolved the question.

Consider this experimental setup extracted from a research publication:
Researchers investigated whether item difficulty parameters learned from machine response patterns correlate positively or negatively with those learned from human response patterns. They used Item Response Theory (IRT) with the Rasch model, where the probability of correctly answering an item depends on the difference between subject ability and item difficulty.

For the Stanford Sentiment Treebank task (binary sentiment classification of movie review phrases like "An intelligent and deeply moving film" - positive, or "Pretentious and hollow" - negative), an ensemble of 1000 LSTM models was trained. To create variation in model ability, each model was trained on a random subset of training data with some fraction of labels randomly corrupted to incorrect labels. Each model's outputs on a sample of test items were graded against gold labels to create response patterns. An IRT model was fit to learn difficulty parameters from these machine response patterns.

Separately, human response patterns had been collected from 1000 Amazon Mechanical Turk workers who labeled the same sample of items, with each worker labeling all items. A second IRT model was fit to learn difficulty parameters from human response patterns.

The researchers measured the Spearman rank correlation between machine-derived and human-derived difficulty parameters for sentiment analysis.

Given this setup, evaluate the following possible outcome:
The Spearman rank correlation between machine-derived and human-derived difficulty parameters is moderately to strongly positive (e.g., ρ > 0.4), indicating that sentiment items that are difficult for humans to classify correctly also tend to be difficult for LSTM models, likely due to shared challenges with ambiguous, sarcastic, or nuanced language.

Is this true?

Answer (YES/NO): NO